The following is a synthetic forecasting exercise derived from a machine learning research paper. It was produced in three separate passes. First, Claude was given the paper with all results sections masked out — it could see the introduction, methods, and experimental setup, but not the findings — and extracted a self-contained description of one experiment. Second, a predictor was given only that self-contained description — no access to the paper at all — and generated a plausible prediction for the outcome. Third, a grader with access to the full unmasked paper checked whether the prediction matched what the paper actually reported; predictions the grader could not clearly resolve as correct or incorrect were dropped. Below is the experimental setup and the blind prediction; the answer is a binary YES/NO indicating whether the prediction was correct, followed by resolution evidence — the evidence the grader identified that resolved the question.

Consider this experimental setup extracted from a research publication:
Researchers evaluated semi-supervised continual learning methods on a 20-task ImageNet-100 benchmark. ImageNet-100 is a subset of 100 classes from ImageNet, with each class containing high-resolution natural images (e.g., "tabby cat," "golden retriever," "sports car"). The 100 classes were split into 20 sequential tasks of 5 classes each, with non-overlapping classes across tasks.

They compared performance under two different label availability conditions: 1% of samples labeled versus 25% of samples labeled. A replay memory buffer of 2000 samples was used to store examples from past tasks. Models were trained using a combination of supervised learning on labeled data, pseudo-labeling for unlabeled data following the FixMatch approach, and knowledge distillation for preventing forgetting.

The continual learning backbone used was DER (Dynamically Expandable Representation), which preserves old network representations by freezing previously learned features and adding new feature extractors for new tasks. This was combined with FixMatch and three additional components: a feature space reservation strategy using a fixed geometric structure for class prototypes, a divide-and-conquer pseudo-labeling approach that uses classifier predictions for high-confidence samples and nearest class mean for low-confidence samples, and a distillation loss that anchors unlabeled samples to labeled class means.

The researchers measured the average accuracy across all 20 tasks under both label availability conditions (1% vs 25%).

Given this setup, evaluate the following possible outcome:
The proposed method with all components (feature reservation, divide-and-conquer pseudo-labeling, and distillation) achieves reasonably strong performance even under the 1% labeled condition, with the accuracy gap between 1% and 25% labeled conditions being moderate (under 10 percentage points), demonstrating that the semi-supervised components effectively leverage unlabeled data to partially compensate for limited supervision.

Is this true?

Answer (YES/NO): NO